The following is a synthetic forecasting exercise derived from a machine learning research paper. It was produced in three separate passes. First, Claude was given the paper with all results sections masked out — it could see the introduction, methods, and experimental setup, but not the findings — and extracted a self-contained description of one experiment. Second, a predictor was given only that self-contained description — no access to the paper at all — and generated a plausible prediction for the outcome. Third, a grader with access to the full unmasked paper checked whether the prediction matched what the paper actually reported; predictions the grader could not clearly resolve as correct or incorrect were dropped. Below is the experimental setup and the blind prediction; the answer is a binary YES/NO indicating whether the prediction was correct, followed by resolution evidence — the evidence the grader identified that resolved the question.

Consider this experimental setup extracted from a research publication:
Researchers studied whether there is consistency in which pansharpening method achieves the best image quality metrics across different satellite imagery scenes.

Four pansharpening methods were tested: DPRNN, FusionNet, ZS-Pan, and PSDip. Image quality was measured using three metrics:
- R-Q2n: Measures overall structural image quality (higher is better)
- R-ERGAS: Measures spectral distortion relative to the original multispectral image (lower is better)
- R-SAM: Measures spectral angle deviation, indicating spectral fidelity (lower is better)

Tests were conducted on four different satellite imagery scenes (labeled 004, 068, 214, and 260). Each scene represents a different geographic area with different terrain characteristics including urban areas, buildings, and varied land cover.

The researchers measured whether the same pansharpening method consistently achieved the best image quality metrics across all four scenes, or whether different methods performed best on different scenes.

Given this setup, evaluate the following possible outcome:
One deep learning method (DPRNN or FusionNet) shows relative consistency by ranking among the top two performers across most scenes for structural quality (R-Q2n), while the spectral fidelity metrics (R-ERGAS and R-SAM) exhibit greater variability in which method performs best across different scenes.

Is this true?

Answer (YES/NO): NO